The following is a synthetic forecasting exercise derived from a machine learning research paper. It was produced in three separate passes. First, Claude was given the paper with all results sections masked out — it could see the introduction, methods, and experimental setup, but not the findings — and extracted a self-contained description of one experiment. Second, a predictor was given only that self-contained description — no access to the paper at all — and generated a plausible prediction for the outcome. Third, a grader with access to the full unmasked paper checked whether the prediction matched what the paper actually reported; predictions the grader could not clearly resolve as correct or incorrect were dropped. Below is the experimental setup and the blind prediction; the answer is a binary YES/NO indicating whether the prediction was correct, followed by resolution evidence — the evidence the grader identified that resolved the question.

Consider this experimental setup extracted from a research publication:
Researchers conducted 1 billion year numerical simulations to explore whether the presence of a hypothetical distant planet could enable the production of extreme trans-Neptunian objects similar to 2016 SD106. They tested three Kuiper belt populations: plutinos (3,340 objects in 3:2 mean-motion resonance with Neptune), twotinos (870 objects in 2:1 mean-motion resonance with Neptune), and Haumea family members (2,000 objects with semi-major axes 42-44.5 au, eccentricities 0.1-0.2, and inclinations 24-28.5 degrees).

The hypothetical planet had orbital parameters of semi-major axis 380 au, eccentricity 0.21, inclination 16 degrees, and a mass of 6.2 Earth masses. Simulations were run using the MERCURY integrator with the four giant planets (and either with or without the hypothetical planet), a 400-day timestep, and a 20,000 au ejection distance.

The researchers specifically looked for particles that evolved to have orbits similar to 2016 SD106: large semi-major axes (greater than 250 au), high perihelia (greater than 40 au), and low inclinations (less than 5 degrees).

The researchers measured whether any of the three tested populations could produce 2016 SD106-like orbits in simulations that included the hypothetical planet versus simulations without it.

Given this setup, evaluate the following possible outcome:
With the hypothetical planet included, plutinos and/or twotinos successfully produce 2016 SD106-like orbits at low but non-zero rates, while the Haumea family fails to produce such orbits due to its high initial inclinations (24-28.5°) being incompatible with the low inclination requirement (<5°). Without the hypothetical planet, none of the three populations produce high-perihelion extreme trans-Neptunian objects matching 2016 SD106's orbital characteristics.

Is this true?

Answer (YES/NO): NO